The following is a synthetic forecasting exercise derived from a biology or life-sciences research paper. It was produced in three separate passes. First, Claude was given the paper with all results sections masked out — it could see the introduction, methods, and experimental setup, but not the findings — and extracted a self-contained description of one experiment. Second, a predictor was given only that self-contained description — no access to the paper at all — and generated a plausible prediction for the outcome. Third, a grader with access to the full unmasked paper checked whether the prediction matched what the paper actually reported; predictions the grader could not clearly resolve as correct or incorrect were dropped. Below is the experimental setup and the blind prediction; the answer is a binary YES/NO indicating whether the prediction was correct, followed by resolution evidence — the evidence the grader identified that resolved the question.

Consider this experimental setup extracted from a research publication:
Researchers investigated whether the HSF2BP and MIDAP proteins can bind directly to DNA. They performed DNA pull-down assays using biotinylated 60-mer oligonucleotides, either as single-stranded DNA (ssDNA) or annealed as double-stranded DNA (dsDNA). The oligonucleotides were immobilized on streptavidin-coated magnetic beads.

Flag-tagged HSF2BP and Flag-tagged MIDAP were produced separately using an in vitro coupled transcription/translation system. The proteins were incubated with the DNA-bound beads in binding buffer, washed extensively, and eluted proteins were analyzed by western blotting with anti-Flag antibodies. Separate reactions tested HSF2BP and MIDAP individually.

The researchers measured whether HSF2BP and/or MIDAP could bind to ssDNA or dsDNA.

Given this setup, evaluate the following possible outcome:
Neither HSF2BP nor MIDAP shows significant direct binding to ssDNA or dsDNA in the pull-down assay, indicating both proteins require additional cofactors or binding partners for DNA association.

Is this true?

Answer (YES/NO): YES